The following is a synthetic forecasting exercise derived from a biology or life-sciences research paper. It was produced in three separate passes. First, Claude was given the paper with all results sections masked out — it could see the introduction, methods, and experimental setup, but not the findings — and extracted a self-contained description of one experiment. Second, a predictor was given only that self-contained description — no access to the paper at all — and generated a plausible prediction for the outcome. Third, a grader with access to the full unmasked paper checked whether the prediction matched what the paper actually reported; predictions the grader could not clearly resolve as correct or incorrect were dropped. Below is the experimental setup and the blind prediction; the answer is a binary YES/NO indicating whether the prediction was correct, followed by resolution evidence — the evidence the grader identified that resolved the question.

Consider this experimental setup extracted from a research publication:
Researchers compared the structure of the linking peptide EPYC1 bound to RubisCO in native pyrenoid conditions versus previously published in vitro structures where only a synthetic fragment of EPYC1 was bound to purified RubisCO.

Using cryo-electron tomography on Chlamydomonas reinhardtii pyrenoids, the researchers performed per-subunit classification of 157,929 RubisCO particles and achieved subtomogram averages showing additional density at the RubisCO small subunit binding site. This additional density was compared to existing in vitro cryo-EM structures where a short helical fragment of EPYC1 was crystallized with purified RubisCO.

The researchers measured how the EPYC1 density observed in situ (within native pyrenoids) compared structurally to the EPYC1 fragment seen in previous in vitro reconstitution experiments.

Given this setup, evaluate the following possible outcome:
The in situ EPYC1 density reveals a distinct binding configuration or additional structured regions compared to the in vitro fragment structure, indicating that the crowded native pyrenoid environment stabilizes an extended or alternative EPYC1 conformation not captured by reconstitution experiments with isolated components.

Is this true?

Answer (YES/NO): YES